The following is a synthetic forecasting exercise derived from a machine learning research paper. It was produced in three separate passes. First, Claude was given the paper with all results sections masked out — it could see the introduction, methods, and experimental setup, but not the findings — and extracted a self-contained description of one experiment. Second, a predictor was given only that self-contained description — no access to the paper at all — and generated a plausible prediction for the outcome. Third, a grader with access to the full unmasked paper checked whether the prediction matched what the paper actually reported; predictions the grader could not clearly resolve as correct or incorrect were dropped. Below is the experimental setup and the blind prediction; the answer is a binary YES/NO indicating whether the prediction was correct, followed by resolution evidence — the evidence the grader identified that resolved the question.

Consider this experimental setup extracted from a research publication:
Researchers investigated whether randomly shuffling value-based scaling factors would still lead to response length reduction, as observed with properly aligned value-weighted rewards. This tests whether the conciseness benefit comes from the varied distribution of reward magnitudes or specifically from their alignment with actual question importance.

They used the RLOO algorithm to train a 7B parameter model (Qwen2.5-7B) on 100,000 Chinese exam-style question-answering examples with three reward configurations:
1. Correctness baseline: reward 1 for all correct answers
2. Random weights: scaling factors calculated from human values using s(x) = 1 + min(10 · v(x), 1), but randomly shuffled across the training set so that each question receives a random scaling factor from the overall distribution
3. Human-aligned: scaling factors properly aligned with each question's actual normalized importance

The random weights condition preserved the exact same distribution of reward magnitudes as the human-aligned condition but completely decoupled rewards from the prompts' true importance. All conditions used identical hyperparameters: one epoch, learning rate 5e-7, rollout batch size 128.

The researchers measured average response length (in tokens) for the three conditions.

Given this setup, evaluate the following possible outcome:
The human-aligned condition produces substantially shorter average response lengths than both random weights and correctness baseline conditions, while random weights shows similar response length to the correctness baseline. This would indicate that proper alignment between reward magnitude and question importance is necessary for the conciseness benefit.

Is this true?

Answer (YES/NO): NO